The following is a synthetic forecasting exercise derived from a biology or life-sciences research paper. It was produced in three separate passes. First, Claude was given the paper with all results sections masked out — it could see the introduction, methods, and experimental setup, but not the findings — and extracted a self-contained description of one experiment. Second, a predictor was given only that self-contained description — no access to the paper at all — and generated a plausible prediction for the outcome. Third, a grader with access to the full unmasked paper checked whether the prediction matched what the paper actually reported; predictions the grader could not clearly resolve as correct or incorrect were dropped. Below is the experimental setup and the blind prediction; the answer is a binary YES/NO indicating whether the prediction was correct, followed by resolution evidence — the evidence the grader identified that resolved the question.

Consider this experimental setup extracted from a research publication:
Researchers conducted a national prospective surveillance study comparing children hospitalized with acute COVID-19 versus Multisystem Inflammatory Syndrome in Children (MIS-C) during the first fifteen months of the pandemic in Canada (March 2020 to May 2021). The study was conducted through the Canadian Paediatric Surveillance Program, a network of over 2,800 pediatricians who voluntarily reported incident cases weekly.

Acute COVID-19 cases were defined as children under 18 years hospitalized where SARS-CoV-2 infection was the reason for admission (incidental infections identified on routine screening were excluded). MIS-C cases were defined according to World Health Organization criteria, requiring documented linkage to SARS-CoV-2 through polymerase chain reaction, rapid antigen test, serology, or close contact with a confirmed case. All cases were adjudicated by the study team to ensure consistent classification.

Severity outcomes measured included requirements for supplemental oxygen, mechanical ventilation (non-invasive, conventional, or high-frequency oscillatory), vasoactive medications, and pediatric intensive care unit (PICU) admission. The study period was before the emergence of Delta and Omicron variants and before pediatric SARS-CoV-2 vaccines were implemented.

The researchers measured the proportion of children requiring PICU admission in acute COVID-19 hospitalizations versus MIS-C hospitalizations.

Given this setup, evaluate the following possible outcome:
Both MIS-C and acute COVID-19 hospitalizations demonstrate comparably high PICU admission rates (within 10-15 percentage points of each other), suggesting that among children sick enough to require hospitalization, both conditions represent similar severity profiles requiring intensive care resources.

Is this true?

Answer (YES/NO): NO